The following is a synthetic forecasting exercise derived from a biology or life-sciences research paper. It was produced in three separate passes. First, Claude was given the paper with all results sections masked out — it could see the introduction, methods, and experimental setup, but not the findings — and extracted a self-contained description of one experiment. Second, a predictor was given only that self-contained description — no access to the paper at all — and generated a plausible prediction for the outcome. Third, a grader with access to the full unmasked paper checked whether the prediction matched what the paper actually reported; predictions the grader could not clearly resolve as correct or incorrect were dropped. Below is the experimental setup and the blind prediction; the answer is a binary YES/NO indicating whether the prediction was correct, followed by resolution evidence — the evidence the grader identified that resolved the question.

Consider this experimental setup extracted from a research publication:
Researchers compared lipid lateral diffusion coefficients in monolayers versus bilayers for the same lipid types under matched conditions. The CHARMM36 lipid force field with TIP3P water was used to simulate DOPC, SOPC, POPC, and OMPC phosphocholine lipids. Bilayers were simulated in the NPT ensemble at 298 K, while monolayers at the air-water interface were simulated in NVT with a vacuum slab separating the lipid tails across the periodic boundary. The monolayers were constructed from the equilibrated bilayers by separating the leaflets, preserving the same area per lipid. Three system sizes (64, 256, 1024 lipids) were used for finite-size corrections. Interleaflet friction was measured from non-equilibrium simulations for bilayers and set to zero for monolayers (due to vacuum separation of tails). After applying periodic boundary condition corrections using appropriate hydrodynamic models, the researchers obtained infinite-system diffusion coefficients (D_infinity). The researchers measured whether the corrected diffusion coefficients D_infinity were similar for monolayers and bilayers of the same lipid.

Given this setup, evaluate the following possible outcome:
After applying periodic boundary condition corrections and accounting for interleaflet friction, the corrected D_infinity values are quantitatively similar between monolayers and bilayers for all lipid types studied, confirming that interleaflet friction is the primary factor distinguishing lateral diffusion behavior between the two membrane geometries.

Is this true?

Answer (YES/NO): NO